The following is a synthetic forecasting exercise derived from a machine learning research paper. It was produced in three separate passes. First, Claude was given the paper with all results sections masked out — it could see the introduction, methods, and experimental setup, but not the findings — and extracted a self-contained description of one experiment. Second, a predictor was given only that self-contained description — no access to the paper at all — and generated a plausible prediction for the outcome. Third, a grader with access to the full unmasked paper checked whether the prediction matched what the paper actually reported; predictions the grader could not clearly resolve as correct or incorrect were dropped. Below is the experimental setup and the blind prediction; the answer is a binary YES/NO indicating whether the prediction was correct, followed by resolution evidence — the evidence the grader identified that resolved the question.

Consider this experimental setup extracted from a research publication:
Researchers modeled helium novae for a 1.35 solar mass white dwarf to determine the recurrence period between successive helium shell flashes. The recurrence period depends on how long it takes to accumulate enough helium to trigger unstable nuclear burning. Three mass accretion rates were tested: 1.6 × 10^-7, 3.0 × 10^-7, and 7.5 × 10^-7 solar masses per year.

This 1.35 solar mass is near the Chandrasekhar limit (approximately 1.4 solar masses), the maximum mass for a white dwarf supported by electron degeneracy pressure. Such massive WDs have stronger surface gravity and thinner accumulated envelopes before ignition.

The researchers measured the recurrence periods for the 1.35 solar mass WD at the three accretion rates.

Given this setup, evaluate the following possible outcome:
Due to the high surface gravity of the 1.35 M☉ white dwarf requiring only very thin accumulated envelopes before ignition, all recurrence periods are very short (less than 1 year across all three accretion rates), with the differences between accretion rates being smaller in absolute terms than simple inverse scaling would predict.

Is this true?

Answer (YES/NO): NO